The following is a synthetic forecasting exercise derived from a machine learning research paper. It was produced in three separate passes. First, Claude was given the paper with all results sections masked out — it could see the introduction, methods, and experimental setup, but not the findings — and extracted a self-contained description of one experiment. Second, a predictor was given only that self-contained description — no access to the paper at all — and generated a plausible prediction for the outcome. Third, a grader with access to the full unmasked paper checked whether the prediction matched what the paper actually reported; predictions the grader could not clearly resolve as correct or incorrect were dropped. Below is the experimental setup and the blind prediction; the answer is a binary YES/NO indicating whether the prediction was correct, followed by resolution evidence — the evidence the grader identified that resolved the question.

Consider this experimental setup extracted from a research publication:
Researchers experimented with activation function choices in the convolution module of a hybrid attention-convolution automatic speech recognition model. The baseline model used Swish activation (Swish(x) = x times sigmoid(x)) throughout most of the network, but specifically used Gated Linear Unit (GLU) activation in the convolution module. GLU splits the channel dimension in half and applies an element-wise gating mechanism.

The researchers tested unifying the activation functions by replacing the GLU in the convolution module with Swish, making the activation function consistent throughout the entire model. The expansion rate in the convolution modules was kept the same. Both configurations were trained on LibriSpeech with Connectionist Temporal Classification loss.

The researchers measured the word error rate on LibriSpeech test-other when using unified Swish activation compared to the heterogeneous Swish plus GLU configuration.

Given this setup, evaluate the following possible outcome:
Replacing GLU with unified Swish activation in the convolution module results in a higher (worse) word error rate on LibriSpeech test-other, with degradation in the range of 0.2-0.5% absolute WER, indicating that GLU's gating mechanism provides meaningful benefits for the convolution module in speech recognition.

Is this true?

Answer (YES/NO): NO